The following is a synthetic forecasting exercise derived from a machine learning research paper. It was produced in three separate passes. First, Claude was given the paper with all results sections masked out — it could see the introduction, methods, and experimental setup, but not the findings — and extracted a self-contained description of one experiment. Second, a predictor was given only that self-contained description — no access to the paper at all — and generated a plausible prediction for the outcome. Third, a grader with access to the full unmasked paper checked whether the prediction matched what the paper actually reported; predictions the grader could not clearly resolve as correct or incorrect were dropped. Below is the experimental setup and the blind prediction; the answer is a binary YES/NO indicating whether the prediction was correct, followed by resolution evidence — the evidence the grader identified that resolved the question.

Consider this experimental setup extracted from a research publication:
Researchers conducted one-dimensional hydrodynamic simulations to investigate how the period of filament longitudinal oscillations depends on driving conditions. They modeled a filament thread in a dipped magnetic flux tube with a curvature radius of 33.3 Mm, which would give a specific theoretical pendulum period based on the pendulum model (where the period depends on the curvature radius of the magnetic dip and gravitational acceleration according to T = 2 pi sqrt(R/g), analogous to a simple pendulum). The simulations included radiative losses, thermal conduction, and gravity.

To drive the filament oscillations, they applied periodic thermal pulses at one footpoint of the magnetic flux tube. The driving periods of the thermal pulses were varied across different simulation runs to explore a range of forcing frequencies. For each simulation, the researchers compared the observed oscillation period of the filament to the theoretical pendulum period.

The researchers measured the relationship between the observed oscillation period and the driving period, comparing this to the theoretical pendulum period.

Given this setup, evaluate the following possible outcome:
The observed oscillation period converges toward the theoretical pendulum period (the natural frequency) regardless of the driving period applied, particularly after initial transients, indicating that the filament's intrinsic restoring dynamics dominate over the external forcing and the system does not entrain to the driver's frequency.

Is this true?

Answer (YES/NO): NO